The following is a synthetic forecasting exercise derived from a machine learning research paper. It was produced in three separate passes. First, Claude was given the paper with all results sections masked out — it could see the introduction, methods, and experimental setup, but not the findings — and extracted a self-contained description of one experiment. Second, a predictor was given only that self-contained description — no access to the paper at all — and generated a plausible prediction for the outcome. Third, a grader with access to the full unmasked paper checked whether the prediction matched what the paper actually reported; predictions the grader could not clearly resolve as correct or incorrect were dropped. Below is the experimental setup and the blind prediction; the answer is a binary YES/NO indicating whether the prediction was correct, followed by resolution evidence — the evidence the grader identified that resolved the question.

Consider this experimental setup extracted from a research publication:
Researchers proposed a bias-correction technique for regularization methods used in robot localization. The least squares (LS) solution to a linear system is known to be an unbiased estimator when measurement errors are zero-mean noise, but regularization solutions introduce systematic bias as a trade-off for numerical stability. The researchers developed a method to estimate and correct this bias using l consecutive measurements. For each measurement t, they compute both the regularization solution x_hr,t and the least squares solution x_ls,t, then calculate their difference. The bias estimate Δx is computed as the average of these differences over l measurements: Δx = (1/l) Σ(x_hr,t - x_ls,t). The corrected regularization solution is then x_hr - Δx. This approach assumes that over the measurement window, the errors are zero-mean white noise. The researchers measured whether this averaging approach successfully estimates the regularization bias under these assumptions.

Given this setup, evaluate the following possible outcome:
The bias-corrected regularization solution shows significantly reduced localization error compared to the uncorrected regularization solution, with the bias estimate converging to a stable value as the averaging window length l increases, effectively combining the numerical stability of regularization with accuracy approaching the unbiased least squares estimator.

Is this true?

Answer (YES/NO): NO